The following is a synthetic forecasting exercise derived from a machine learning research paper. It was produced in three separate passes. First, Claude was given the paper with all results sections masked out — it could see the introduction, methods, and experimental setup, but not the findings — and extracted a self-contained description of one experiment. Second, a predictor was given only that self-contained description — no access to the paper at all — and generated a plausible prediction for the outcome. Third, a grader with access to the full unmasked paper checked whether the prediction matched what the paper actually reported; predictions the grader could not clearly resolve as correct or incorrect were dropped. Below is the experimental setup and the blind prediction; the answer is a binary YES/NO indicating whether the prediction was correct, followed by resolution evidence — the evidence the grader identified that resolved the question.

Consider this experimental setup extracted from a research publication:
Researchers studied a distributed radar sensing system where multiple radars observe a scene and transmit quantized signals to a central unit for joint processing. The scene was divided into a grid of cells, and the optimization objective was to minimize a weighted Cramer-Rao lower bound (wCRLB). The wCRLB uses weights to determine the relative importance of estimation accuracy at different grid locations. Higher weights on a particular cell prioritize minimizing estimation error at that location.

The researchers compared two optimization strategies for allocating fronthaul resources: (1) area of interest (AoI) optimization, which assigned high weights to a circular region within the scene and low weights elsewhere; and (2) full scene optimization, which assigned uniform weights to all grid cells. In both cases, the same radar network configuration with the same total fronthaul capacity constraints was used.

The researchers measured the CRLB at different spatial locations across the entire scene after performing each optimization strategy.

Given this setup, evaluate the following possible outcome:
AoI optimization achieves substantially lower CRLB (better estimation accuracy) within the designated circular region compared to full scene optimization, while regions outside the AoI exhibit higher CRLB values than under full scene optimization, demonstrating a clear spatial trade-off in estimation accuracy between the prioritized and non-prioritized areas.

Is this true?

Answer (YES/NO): YES